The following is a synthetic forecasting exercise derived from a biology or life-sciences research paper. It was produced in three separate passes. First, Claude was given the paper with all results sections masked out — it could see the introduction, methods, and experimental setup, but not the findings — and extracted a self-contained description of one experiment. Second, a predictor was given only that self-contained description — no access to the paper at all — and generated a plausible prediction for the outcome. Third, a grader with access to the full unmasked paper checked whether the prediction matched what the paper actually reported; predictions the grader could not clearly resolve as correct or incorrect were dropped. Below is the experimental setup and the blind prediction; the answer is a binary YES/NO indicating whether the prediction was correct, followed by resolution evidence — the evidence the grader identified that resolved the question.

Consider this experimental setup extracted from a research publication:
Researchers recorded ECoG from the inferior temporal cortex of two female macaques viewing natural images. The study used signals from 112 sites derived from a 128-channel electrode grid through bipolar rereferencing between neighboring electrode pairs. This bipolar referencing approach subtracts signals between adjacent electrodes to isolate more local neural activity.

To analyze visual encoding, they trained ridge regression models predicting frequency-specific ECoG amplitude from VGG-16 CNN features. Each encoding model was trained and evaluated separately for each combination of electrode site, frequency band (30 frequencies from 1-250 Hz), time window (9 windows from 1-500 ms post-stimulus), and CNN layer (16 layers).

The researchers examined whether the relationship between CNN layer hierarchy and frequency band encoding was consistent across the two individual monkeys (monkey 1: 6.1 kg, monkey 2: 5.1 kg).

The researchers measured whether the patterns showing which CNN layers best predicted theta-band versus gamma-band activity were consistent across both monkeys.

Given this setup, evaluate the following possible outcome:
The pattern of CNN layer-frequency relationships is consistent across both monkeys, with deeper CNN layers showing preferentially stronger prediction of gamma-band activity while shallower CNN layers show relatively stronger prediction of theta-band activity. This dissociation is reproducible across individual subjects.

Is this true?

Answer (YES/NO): NO